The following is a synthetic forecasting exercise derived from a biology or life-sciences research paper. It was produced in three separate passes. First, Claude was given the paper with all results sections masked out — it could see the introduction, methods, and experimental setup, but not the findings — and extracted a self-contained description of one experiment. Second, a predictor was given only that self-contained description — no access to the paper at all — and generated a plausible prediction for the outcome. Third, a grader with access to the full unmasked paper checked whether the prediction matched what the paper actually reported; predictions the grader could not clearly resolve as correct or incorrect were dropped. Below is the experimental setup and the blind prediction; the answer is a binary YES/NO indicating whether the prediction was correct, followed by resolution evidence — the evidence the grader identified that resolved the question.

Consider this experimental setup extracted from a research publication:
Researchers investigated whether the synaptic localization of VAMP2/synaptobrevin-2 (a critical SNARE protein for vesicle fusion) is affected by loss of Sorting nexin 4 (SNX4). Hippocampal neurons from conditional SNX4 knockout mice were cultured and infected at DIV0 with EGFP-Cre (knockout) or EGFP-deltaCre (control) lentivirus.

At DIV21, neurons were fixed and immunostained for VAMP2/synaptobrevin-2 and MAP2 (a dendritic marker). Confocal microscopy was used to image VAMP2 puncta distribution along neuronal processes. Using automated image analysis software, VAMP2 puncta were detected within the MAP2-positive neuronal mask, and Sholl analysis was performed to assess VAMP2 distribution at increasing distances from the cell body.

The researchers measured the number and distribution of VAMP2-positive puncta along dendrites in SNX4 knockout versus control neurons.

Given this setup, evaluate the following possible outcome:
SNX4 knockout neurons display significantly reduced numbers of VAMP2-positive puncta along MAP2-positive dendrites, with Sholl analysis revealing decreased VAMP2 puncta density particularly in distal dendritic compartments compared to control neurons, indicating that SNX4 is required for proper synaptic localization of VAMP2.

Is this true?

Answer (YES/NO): NO